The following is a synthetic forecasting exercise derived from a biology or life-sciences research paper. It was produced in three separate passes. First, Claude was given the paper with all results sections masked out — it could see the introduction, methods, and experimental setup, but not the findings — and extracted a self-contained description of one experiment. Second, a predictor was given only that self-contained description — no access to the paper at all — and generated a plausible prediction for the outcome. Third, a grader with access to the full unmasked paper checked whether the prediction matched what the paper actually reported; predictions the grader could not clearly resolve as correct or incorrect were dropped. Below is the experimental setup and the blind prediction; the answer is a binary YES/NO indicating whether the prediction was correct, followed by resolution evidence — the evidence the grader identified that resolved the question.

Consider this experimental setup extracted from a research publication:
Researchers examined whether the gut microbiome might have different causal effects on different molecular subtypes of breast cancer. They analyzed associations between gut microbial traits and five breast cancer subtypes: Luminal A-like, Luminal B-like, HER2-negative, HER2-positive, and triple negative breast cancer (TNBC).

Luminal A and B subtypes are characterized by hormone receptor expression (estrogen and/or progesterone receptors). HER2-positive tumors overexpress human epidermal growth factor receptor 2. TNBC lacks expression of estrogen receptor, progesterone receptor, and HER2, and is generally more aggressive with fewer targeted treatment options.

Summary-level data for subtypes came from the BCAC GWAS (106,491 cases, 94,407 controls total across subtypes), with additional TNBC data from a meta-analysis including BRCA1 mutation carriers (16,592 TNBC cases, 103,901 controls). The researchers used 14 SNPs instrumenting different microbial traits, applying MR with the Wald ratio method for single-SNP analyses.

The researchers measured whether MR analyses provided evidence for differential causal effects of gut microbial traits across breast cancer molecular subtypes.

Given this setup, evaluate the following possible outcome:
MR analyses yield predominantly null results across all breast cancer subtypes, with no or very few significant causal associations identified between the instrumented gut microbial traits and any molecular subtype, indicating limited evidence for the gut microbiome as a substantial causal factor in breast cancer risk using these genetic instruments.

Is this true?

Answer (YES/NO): YES